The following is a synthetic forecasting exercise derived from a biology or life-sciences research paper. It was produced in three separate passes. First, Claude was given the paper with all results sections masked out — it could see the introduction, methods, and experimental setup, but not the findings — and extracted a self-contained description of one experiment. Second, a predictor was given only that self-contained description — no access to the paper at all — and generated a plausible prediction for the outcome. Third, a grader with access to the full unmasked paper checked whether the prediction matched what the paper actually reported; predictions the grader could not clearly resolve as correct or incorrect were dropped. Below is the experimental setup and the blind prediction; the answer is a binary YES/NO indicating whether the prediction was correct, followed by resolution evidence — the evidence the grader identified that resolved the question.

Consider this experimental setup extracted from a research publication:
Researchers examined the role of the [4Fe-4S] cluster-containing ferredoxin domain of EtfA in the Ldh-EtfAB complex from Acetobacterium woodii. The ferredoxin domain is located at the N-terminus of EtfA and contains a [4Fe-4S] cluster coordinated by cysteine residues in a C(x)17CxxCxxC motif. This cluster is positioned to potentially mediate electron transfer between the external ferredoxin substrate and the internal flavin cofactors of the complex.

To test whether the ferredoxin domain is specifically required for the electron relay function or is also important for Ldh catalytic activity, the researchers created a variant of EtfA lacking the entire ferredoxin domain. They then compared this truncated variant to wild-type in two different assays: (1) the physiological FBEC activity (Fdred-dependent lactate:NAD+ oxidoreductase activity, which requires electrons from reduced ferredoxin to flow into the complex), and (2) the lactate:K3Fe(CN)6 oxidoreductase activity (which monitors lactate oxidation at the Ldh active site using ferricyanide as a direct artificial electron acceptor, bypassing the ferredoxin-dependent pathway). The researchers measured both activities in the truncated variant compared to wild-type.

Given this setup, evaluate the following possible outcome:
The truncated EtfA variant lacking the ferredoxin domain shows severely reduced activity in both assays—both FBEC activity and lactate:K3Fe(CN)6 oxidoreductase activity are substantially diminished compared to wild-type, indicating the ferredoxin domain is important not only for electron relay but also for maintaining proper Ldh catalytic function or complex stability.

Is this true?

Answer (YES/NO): NO